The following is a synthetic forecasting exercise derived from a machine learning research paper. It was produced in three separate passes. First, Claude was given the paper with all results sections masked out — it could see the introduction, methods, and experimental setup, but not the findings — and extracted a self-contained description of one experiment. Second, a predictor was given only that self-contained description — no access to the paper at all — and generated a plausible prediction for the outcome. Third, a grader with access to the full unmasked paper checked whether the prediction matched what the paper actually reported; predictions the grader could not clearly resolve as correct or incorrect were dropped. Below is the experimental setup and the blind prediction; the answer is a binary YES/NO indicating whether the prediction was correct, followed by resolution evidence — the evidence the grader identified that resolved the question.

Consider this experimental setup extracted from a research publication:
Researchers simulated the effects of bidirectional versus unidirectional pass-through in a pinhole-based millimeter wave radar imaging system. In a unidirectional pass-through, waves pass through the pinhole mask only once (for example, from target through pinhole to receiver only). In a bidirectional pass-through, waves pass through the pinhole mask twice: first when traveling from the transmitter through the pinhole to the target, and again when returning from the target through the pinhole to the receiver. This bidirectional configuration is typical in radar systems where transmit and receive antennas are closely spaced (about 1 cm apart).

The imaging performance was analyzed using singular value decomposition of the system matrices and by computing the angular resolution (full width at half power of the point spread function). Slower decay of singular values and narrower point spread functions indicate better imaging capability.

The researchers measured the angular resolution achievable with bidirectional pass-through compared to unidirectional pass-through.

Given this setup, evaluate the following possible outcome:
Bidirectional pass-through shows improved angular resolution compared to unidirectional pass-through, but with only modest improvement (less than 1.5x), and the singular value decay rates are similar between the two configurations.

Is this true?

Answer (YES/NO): NO